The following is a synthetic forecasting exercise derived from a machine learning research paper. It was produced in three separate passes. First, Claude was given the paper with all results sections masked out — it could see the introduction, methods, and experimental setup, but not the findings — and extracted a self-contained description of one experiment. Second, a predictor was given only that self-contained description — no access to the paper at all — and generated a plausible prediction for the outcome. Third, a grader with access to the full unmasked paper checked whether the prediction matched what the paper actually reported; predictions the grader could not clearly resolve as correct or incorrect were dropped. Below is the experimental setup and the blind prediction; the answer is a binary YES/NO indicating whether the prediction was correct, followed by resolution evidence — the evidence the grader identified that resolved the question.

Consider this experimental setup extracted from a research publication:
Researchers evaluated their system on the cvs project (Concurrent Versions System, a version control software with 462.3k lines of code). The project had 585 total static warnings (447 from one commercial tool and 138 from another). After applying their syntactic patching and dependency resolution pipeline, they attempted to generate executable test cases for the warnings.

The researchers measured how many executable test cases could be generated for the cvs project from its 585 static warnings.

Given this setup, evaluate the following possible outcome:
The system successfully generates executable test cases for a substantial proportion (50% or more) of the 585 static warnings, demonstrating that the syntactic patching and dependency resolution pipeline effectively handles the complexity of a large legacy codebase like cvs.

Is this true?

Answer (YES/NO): YES